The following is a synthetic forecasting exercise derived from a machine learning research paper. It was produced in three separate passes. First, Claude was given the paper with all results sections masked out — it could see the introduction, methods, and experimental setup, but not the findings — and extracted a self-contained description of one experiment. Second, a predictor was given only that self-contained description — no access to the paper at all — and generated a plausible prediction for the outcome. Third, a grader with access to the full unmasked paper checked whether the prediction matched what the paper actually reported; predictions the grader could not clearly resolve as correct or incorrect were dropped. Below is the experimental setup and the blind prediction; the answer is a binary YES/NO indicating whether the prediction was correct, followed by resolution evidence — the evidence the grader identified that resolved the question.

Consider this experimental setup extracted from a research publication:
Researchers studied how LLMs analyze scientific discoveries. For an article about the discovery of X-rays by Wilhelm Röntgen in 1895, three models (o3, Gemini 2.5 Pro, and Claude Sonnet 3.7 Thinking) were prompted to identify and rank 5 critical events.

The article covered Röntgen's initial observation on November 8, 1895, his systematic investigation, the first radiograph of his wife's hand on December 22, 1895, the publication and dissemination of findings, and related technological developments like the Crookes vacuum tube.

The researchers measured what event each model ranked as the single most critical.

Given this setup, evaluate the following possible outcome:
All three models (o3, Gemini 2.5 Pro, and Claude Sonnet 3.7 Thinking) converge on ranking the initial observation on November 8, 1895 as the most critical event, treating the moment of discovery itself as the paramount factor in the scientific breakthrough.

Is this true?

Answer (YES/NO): NO